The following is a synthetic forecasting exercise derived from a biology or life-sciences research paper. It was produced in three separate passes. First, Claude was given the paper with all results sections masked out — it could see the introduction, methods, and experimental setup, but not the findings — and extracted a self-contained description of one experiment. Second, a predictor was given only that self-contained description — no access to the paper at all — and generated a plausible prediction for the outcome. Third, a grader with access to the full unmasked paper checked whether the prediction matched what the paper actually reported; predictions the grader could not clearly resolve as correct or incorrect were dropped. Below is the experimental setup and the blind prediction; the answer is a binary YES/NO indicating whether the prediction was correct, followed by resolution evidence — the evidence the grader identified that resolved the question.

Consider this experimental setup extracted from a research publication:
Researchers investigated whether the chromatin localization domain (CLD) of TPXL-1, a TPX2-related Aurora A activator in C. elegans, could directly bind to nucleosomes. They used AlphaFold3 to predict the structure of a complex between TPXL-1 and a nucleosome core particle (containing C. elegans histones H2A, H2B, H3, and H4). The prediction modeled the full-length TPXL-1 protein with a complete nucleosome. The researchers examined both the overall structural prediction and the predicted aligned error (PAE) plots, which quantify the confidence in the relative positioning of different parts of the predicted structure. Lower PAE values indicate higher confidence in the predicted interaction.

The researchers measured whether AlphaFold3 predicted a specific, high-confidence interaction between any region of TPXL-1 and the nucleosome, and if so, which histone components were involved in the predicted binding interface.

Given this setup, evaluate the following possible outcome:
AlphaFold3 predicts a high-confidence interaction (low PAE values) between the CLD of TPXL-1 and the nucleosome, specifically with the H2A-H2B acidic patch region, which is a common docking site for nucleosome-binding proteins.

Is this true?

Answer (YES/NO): YES